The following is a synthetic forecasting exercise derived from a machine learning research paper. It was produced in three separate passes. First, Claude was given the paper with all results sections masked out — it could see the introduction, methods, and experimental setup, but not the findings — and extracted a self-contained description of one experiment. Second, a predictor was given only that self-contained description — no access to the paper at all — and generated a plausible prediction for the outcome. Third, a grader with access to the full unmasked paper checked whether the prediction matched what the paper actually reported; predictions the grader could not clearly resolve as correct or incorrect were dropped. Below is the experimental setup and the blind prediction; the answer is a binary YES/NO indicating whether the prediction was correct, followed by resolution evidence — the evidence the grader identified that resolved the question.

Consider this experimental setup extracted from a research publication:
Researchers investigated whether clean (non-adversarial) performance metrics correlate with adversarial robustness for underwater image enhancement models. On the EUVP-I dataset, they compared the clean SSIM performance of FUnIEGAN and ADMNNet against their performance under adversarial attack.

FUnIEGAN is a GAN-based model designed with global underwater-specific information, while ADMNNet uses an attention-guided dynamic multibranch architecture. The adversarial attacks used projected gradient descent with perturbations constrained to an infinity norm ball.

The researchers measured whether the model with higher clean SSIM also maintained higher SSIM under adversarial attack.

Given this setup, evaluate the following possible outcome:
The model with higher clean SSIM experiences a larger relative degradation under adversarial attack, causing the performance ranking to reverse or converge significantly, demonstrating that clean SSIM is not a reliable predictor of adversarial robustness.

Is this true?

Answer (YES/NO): YES